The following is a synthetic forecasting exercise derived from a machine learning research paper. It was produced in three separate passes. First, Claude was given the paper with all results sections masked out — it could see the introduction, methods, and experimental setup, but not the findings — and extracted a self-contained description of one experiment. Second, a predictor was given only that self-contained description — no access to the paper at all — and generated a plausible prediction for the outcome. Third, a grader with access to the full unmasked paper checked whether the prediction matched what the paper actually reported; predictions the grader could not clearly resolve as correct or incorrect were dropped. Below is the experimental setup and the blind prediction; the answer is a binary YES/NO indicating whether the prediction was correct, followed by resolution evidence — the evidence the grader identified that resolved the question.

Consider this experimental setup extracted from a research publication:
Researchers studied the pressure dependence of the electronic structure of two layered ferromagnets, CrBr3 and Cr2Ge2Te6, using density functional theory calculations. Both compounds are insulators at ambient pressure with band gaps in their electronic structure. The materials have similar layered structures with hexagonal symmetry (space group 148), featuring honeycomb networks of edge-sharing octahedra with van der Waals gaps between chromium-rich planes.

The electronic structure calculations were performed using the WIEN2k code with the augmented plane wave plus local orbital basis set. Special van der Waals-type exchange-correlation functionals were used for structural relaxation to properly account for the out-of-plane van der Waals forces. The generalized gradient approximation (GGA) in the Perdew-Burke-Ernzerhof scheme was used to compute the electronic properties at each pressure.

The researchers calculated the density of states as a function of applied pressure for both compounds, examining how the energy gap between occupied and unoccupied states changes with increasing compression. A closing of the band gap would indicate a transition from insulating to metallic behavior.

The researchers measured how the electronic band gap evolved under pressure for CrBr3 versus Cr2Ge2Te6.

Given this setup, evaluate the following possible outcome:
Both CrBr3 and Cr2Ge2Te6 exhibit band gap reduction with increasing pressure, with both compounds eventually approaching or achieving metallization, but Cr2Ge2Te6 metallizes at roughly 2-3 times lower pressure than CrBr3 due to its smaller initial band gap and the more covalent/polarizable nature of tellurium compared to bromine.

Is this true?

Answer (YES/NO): NO